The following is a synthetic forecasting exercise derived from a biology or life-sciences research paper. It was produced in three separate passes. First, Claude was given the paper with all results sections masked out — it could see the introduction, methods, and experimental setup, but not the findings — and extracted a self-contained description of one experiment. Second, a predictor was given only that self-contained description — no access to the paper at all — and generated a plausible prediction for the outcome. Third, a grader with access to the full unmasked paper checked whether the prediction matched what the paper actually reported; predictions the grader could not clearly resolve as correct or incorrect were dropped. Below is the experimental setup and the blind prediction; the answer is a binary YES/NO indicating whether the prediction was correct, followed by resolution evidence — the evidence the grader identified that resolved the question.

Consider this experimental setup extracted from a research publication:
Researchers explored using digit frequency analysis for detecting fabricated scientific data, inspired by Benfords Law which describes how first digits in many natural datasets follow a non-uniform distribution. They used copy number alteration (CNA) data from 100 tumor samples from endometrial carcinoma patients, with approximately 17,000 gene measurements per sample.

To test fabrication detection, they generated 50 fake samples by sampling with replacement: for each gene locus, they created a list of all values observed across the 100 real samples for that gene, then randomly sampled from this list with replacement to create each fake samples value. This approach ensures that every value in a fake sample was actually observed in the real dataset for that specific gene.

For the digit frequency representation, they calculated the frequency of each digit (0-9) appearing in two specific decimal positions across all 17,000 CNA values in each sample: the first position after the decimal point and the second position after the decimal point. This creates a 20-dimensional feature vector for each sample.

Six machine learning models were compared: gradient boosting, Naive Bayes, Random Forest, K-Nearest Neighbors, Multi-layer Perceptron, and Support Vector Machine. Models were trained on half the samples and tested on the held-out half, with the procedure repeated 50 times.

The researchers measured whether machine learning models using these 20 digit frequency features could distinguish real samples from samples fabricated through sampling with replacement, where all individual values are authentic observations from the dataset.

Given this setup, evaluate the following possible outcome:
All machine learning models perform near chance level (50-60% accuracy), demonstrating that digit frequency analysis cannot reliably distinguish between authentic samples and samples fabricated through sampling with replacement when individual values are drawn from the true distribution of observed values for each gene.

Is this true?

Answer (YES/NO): NO